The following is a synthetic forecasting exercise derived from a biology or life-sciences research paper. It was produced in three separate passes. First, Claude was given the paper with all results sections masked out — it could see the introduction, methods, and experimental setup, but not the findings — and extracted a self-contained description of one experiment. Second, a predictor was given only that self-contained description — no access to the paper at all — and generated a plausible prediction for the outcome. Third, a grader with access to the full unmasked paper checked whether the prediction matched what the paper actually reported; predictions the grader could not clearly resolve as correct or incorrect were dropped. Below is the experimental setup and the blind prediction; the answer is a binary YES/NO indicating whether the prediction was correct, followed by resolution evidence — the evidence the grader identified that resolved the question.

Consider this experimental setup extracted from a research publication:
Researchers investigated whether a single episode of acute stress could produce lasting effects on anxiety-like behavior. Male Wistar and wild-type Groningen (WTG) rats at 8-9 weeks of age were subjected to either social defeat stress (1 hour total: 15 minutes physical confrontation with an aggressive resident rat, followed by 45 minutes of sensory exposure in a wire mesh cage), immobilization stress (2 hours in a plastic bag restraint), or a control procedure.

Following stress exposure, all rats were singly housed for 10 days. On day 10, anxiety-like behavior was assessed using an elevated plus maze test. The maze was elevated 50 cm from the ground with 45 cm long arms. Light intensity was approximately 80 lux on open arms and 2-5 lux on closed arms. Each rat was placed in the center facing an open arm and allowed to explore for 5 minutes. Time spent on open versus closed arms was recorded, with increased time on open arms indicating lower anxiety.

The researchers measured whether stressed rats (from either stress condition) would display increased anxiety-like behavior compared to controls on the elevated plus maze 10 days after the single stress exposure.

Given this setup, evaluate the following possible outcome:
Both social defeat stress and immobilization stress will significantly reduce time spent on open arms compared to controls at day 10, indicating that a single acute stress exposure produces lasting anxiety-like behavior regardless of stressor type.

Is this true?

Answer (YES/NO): NO